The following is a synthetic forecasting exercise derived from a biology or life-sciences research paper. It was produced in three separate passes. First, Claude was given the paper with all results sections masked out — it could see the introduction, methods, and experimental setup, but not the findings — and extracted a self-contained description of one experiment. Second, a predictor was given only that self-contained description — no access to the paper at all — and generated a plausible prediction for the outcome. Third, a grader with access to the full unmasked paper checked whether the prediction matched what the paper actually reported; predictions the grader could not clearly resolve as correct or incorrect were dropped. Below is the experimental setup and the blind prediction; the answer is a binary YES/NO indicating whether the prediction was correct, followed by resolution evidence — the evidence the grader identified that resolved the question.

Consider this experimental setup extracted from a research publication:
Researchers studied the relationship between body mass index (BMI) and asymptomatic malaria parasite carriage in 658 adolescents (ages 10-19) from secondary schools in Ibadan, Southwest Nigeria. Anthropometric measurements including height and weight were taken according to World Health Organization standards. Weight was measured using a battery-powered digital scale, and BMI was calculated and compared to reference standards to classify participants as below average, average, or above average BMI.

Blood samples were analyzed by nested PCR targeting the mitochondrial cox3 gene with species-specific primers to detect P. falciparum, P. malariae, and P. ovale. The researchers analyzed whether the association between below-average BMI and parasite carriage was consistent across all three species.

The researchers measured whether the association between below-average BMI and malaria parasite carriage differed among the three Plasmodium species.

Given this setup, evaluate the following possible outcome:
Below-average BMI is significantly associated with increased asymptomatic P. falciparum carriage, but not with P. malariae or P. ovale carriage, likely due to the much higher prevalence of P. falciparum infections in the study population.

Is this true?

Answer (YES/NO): NO